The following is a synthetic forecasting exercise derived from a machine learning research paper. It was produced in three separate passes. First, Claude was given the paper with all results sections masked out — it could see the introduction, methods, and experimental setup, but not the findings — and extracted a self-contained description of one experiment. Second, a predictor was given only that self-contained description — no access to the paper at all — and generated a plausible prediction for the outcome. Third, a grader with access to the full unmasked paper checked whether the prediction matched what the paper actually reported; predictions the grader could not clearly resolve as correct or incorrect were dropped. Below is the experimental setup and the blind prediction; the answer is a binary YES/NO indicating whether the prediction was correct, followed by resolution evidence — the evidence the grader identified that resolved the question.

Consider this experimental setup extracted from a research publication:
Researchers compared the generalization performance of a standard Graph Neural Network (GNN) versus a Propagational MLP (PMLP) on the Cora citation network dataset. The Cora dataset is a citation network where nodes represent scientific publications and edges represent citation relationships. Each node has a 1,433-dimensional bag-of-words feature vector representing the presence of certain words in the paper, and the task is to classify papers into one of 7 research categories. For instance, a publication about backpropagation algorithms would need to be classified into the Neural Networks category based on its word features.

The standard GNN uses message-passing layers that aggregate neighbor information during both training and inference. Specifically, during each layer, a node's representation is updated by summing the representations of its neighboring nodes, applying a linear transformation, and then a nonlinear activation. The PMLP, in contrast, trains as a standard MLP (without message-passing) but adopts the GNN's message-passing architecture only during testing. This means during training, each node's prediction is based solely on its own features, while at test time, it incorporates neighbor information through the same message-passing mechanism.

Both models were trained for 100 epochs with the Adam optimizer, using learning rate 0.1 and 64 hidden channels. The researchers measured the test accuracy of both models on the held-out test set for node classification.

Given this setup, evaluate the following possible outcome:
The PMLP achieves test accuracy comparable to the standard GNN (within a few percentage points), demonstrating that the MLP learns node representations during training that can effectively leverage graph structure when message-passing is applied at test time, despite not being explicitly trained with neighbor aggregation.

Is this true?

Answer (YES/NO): NO